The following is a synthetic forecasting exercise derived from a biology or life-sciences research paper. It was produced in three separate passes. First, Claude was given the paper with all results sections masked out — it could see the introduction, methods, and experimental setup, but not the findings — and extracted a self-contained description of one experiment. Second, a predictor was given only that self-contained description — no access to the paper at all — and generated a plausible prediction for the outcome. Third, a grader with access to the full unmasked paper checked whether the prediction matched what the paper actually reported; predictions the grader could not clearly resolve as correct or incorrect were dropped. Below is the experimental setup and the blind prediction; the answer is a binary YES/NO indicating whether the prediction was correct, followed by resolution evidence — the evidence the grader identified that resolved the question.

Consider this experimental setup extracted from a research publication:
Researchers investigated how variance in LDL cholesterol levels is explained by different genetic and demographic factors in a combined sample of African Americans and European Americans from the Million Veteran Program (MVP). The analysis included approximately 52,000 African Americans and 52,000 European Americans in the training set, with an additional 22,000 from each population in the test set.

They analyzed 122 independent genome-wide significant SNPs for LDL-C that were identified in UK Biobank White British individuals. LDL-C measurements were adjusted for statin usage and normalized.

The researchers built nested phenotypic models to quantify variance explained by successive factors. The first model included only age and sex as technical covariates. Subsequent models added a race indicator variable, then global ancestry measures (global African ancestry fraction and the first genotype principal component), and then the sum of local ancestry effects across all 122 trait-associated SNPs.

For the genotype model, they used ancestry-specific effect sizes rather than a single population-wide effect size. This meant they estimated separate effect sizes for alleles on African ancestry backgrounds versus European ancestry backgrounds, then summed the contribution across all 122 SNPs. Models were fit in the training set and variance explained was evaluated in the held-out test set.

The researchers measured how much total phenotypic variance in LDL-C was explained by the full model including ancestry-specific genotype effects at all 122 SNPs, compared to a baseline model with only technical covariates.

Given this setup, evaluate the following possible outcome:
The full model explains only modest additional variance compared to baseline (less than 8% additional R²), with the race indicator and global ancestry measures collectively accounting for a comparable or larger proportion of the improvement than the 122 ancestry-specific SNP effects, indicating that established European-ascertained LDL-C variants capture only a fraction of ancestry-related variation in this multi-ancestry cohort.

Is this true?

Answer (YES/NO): NO